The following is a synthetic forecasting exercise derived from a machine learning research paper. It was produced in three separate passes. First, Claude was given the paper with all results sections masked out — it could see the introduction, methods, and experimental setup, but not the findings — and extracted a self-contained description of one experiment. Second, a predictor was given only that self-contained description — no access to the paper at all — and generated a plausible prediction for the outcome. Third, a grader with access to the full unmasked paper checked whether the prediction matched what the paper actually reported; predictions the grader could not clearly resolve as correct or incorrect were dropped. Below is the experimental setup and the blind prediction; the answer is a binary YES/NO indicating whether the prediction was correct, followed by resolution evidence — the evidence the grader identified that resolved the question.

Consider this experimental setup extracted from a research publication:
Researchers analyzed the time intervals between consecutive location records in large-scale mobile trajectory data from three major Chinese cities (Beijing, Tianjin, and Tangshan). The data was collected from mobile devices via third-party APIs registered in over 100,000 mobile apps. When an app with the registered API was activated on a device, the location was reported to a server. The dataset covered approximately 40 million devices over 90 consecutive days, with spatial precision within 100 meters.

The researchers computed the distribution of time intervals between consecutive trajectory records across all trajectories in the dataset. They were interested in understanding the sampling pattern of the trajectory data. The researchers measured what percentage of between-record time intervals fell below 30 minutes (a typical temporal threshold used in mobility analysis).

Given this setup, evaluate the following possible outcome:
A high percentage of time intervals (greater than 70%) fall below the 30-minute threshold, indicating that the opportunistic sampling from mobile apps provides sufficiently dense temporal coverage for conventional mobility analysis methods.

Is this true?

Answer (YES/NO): NO